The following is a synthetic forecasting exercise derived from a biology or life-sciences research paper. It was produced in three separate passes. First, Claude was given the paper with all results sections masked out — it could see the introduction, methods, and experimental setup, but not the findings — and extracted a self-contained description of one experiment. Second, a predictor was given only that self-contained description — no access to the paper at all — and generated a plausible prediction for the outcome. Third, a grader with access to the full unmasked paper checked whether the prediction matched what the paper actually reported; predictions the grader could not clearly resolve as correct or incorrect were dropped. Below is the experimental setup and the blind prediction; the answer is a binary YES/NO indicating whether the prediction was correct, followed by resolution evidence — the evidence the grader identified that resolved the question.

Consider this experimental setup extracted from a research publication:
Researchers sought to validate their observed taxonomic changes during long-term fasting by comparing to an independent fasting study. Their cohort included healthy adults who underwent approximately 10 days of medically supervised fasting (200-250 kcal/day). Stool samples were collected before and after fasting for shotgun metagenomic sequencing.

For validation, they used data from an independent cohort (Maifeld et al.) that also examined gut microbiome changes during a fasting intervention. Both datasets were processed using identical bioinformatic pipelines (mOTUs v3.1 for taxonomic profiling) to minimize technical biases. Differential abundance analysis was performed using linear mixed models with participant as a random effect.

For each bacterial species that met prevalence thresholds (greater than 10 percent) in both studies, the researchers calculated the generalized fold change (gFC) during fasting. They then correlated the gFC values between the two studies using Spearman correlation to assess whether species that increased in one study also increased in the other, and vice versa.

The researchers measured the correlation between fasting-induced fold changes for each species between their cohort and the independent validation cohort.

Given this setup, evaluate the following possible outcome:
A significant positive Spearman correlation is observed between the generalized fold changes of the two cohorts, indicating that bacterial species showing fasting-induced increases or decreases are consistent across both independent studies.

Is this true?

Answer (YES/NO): YES